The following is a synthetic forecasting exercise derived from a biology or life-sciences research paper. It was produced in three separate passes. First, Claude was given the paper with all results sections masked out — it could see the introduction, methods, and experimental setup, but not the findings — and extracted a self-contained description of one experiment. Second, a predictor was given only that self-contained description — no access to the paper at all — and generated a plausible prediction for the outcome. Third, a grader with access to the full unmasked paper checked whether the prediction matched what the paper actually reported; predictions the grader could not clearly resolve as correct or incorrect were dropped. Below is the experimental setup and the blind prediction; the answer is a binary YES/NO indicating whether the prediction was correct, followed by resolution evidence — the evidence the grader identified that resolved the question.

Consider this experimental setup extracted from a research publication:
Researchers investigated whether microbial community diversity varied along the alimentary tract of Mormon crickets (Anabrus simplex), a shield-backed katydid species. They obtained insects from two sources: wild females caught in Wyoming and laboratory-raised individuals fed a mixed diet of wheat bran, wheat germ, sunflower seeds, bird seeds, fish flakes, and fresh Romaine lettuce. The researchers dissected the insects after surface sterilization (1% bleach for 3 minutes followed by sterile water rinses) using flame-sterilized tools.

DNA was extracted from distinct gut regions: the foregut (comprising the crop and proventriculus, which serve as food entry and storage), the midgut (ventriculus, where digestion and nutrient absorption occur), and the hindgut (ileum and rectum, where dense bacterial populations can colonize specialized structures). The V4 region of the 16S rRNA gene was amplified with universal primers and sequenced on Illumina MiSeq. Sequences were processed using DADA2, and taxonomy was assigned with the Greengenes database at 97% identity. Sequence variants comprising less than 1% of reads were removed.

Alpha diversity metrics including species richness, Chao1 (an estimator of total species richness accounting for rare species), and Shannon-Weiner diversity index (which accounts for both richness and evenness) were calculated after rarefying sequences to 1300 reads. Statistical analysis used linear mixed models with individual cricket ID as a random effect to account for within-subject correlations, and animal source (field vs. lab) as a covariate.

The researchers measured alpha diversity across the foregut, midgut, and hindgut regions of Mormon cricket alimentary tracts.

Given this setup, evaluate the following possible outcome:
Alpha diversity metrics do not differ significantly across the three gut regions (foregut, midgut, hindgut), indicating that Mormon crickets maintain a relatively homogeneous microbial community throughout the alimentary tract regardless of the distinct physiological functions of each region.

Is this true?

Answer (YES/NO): NO